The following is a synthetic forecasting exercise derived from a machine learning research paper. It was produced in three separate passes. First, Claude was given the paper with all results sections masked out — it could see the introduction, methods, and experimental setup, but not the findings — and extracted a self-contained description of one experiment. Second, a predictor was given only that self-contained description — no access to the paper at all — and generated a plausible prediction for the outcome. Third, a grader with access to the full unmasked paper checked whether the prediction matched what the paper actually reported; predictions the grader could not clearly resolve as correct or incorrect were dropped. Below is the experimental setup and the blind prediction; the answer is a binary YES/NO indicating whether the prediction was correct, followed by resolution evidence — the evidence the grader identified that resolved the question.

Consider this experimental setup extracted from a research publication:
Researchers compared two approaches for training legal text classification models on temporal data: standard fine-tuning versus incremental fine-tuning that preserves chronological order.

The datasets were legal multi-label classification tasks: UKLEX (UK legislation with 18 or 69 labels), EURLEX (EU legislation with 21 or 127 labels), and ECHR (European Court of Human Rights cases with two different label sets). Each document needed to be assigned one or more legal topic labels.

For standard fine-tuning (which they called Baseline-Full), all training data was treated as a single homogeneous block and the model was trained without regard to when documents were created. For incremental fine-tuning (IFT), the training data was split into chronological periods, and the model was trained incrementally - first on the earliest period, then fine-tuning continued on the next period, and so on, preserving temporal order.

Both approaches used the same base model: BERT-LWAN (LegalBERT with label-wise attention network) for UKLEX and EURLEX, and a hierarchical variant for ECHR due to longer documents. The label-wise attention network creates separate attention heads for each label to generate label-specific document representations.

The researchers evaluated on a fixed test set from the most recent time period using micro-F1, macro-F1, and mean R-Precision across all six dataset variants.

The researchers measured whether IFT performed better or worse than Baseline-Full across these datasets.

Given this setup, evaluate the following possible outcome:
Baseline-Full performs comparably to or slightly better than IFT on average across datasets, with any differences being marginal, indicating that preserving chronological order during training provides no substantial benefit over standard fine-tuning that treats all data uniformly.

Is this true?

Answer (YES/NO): NO